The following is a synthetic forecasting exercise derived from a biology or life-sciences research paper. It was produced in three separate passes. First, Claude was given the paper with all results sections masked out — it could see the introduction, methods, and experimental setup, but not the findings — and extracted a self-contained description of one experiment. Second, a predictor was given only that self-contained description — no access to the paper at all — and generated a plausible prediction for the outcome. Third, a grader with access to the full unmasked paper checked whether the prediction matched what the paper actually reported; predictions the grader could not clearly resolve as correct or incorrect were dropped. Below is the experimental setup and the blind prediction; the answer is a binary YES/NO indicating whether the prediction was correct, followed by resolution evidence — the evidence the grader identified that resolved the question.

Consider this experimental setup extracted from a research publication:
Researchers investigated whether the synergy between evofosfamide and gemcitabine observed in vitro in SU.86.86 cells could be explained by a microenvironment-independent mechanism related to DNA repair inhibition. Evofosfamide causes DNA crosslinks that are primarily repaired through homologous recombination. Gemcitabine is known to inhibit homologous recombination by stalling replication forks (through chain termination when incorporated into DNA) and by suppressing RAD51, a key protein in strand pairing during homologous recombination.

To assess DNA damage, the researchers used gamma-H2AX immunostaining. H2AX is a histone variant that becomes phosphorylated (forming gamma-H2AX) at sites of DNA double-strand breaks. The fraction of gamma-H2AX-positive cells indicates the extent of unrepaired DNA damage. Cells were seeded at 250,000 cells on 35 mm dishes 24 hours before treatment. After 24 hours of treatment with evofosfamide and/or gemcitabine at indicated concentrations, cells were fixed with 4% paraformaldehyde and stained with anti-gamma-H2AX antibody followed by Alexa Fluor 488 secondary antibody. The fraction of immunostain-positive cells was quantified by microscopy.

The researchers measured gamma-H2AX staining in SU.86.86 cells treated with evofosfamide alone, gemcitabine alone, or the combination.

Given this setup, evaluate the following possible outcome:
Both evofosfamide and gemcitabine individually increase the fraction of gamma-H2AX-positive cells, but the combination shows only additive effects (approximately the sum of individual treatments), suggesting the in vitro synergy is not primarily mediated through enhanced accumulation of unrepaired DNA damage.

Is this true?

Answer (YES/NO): NO